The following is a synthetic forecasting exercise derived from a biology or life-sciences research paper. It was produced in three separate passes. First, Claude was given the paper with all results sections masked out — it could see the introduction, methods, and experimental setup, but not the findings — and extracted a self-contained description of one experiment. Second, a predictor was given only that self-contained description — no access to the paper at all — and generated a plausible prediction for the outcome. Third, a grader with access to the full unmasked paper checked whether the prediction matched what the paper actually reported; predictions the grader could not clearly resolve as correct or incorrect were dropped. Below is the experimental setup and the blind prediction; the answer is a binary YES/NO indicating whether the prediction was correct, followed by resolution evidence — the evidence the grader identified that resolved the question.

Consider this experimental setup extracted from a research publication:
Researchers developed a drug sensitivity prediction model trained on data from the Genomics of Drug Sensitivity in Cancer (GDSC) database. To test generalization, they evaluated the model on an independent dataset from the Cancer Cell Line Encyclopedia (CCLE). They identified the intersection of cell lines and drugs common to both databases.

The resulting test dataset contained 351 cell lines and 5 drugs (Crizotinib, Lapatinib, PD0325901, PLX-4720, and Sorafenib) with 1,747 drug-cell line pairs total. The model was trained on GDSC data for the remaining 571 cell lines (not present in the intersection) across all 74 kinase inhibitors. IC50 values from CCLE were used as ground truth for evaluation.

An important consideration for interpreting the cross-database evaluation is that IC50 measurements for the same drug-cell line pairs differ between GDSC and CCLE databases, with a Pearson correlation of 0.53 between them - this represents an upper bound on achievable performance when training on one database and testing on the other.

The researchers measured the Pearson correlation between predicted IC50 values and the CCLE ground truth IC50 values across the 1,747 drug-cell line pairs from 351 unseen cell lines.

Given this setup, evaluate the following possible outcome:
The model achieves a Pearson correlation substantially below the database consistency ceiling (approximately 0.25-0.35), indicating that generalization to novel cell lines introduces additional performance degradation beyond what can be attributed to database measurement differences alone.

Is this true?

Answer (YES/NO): NO